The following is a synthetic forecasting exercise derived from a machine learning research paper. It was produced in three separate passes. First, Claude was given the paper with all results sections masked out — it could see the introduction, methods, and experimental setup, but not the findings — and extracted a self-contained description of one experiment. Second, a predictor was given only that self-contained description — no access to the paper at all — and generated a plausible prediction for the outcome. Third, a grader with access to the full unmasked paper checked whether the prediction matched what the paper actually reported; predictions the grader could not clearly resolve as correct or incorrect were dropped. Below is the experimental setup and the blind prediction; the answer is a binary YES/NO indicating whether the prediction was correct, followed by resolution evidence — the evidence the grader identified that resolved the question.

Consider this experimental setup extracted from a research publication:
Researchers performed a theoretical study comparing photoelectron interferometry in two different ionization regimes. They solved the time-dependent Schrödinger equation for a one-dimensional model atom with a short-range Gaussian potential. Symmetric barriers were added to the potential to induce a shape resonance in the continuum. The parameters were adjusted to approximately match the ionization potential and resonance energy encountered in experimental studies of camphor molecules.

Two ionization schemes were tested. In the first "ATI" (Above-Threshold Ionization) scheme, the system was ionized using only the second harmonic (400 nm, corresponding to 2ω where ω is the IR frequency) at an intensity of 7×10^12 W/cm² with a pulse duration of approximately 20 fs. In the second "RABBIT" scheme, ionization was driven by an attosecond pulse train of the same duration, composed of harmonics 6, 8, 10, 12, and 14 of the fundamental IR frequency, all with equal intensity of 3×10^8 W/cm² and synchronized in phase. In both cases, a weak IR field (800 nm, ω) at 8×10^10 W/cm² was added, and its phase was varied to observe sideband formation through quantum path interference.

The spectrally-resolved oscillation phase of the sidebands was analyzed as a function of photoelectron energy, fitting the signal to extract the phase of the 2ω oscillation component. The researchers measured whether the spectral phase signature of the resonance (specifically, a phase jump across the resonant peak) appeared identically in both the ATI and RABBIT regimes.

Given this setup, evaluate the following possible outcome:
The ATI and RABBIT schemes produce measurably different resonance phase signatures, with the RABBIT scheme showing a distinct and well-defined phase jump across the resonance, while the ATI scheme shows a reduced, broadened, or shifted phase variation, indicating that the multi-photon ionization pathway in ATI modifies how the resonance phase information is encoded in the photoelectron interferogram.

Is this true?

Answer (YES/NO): NO